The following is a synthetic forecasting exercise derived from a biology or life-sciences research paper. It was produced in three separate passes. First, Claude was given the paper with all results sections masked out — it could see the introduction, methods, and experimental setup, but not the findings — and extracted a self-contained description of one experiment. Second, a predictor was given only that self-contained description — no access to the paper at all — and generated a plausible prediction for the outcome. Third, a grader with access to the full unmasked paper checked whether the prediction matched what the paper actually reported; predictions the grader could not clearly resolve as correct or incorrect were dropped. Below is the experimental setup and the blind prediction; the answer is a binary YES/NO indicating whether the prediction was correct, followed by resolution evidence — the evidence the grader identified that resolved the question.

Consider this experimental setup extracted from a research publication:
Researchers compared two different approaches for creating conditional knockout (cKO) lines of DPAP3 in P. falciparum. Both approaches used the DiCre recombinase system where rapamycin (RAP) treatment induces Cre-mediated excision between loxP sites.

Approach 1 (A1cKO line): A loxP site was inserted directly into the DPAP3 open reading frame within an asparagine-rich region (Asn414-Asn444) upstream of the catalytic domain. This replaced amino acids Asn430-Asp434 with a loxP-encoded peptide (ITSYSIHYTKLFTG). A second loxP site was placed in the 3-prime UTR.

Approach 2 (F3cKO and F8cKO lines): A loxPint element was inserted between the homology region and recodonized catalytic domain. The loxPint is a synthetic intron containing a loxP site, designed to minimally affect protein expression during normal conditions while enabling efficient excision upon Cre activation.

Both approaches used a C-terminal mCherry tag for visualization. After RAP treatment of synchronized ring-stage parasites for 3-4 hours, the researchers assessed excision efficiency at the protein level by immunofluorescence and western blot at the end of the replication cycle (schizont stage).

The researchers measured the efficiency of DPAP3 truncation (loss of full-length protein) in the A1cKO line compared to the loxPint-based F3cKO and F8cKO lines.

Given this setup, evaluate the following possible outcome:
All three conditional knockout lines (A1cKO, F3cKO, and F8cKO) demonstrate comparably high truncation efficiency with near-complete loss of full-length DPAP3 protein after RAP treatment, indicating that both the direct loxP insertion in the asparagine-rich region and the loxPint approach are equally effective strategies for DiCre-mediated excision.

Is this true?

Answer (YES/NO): YES